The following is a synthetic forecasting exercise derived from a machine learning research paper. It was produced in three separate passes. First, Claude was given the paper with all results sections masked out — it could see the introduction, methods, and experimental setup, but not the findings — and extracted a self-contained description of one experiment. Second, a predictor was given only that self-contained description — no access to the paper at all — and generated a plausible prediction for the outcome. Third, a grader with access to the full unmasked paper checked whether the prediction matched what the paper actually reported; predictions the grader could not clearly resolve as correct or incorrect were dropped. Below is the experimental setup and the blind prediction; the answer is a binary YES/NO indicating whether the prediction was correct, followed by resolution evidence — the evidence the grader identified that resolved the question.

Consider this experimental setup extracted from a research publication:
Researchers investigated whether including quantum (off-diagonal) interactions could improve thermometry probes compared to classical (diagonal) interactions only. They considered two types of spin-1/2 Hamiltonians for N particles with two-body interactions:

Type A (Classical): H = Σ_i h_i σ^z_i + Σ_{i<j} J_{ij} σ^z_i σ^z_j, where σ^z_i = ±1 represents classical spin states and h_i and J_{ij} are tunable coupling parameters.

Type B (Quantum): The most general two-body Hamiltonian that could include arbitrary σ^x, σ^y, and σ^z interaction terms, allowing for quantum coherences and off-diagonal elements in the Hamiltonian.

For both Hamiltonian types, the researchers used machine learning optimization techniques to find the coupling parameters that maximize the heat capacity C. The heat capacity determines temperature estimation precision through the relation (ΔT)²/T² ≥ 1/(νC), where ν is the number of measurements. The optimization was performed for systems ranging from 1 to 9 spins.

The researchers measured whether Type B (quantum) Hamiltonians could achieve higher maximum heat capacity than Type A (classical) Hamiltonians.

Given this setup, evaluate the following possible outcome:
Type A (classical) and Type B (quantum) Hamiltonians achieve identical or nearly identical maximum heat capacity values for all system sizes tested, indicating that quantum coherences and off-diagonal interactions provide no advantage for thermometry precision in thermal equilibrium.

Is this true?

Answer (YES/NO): YES